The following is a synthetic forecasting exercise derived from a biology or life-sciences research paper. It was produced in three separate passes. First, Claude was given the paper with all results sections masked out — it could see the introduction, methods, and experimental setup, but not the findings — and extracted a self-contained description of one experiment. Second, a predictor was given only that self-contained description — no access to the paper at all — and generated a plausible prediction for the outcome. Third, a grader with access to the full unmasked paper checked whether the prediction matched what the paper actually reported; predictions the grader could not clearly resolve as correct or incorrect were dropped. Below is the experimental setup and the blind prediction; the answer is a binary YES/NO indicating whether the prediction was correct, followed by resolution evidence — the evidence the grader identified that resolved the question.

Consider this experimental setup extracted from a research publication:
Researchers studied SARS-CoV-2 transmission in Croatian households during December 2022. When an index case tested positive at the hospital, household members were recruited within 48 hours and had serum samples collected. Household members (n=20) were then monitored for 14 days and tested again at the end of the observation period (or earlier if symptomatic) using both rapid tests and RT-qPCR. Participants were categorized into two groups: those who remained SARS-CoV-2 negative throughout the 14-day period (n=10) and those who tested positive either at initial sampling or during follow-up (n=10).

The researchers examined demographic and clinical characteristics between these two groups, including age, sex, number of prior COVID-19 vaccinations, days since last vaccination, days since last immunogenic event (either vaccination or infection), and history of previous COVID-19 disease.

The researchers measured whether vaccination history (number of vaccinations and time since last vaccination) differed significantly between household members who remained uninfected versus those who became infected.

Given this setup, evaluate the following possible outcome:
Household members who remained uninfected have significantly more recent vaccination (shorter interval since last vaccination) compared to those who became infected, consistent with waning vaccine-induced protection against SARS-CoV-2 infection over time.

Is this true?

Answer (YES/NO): NO